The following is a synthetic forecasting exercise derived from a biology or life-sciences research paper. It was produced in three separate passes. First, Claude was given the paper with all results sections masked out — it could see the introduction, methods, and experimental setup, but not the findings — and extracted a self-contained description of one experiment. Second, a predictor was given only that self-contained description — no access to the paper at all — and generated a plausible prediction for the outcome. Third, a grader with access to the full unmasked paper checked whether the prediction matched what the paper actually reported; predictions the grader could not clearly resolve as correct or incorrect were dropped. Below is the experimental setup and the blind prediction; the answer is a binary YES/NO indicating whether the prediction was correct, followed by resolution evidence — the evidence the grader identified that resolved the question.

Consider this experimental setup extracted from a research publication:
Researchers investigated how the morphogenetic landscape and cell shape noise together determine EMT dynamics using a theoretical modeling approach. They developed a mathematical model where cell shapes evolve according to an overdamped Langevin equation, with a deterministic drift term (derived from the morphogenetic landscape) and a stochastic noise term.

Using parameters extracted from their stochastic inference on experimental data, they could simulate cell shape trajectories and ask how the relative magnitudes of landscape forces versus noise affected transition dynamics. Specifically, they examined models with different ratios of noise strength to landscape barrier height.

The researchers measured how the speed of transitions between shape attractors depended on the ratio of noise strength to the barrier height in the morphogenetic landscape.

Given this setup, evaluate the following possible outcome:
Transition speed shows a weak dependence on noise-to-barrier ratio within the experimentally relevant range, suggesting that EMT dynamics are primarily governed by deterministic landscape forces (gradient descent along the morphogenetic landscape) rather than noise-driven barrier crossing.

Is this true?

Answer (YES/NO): NO